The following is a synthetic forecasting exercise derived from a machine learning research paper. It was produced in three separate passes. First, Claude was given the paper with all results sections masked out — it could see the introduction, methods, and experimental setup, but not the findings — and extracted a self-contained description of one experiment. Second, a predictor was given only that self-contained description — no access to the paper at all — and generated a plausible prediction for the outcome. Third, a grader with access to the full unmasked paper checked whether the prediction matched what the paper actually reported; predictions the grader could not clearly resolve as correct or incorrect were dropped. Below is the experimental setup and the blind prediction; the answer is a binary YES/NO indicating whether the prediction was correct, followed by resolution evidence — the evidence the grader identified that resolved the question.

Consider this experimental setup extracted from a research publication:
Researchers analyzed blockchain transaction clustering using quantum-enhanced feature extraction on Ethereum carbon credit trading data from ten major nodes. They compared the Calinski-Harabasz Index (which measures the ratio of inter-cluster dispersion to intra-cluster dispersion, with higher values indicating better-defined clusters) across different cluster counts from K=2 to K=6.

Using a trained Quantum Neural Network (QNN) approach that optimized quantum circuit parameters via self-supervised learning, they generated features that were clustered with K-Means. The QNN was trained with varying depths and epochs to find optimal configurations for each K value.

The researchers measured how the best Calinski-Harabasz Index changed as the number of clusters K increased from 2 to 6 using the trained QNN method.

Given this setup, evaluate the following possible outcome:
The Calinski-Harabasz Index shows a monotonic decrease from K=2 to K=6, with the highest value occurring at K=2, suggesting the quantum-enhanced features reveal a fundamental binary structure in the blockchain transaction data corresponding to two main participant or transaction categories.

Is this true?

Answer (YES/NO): NO